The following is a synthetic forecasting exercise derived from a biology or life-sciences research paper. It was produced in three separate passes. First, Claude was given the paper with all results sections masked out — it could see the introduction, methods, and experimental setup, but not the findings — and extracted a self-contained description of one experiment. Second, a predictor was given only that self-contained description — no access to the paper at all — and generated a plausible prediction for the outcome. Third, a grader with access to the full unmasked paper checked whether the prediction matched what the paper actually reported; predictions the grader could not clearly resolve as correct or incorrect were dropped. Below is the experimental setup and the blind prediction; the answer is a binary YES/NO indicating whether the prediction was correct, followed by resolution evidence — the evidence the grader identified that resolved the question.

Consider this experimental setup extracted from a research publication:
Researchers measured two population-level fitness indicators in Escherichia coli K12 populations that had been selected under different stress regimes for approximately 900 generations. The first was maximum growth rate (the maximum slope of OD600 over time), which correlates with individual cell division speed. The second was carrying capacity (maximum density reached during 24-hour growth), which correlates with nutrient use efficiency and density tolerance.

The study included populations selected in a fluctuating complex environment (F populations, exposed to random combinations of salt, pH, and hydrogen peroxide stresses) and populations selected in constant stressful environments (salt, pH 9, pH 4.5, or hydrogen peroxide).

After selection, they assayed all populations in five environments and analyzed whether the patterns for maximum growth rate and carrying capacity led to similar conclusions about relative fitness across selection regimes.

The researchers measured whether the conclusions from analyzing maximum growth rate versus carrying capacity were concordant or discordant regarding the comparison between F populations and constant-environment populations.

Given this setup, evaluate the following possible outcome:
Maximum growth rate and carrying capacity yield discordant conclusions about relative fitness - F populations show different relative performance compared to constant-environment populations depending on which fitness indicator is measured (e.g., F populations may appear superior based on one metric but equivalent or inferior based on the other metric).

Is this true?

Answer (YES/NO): YES